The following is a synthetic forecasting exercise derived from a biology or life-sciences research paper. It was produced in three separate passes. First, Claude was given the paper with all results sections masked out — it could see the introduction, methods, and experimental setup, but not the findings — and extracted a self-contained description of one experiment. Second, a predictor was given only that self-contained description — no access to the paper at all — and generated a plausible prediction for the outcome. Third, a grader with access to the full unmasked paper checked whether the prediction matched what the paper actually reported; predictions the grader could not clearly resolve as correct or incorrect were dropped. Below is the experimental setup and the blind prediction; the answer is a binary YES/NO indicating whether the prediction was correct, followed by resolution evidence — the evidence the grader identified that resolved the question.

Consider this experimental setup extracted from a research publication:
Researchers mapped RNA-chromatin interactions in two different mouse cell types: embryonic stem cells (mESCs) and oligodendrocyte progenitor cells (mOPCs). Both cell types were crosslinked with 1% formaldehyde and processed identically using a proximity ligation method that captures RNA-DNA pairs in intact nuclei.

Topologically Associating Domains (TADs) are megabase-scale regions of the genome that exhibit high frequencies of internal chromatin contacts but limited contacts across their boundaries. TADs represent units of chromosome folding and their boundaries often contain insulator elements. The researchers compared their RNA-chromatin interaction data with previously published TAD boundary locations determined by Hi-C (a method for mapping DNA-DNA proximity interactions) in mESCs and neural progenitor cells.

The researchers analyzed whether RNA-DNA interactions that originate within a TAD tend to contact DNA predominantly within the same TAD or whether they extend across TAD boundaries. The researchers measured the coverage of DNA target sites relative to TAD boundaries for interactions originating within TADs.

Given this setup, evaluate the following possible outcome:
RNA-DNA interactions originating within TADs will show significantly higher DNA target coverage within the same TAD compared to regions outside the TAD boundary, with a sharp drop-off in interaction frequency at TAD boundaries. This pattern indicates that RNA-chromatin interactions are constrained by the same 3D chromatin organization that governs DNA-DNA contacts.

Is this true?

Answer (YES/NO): YES